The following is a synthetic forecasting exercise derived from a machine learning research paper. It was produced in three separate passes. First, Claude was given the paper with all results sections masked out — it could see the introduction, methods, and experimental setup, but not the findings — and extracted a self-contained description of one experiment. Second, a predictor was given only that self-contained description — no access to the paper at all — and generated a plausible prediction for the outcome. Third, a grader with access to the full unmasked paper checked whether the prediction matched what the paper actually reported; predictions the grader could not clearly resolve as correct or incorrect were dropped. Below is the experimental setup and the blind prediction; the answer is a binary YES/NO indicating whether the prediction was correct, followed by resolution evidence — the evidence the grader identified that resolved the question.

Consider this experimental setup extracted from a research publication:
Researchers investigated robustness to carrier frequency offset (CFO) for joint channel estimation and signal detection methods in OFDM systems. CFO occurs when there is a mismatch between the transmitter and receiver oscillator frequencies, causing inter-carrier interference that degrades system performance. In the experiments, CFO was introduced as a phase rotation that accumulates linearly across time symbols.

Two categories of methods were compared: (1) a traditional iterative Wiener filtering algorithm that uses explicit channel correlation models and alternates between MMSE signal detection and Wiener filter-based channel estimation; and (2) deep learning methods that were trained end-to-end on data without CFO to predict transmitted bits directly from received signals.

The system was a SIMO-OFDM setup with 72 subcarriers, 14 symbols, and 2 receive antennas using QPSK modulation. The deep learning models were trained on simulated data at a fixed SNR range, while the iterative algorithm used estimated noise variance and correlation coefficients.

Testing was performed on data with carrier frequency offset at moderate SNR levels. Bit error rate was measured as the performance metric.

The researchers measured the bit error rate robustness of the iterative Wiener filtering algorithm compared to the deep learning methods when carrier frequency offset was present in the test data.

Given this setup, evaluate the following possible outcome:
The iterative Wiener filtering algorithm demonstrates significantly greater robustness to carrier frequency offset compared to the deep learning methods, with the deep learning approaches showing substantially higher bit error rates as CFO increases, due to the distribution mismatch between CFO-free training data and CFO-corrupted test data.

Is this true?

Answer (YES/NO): YES